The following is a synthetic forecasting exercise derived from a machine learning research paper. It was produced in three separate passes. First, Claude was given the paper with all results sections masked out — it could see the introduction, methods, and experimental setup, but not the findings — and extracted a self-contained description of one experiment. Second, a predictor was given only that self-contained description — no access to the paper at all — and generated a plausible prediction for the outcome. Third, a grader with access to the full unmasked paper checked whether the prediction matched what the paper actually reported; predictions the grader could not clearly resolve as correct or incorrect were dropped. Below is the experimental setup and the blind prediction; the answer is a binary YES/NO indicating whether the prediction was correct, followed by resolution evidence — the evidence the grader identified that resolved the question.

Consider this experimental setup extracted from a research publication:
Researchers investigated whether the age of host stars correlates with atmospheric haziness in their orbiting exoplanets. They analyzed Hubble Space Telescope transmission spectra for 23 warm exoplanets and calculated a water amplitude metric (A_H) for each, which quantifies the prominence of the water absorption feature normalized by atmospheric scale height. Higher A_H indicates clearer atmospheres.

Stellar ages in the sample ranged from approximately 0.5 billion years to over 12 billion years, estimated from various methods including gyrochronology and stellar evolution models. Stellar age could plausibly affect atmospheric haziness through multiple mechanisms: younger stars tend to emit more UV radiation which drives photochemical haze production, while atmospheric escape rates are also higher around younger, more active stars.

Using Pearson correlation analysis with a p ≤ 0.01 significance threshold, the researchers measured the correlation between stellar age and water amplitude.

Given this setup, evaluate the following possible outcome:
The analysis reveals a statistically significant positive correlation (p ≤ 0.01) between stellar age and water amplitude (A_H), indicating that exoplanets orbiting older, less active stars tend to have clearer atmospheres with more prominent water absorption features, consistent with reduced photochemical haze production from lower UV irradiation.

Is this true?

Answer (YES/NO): NO